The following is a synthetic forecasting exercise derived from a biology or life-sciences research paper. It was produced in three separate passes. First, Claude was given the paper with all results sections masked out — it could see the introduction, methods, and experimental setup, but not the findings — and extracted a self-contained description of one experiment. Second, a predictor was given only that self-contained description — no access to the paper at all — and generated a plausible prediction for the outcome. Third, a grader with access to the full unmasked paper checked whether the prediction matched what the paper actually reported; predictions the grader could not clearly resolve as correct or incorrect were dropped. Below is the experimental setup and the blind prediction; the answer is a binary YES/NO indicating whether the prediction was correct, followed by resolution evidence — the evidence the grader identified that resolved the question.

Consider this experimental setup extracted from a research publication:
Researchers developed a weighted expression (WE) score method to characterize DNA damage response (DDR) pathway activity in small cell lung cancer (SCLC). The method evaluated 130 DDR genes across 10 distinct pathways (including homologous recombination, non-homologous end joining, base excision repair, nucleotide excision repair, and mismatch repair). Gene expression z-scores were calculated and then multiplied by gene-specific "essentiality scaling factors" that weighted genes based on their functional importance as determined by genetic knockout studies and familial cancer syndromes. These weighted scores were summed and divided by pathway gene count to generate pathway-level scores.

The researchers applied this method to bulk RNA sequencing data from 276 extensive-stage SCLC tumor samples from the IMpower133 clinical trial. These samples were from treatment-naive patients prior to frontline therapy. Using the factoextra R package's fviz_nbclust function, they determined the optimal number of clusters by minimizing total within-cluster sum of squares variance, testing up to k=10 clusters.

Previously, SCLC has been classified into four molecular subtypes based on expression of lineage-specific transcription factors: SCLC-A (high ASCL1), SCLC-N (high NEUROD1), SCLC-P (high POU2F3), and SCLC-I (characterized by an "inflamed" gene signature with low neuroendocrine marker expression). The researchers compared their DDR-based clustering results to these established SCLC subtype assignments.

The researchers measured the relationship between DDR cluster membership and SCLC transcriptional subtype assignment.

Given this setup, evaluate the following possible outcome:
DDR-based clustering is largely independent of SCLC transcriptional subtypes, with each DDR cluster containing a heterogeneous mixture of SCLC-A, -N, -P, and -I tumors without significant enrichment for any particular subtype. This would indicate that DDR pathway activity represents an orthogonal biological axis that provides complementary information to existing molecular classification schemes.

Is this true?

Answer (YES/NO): NO